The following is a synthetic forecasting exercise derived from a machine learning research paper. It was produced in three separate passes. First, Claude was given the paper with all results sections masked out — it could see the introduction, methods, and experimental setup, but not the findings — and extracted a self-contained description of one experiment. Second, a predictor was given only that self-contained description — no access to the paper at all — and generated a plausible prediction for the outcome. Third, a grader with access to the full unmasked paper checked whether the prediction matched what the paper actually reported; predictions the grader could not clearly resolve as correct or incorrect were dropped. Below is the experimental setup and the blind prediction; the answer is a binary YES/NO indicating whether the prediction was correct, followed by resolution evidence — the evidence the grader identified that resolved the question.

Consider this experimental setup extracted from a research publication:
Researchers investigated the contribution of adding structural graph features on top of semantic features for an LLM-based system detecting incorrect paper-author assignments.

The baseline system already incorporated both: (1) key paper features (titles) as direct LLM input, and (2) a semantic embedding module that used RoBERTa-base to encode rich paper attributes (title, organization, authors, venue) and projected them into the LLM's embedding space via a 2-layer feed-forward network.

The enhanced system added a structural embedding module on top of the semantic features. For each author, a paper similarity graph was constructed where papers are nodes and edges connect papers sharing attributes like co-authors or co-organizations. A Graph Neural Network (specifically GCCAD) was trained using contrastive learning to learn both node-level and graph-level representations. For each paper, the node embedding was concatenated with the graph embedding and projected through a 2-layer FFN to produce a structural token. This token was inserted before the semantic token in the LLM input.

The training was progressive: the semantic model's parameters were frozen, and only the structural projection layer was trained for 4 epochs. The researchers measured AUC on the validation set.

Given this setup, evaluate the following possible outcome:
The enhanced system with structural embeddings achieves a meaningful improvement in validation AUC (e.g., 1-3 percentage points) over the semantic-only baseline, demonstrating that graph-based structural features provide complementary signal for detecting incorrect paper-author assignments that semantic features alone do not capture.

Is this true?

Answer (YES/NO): YES